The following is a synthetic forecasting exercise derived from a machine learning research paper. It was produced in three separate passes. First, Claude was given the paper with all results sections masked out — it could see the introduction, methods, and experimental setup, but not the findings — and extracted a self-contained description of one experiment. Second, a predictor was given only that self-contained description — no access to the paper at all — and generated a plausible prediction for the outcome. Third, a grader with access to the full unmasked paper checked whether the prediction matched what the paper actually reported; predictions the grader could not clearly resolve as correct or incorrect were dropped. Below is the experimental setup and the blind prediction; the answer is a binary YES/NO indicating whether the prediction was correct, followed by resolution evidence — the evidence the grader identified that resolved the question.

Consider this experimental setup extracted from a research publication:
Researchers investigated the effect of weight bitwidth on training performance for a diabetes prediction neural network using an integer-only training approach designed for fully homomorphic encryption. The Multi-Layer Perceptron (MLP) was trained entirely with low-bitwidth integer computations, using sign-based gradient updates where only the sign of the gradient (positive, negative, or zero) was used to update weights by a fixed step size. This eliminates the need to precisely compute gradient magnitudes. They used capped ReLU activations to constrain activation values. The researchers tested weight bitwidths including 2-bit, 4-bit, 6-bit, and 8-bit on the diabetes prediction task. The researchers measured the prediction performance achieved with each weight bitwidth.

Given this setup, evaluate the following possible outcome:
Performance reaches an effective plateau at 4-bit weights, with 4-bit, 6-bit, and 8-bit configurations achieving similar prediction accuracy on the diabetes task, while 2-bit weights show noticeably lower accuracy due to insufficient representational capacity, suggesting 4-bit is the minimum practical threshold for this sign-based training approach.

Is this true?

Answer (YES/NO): NO